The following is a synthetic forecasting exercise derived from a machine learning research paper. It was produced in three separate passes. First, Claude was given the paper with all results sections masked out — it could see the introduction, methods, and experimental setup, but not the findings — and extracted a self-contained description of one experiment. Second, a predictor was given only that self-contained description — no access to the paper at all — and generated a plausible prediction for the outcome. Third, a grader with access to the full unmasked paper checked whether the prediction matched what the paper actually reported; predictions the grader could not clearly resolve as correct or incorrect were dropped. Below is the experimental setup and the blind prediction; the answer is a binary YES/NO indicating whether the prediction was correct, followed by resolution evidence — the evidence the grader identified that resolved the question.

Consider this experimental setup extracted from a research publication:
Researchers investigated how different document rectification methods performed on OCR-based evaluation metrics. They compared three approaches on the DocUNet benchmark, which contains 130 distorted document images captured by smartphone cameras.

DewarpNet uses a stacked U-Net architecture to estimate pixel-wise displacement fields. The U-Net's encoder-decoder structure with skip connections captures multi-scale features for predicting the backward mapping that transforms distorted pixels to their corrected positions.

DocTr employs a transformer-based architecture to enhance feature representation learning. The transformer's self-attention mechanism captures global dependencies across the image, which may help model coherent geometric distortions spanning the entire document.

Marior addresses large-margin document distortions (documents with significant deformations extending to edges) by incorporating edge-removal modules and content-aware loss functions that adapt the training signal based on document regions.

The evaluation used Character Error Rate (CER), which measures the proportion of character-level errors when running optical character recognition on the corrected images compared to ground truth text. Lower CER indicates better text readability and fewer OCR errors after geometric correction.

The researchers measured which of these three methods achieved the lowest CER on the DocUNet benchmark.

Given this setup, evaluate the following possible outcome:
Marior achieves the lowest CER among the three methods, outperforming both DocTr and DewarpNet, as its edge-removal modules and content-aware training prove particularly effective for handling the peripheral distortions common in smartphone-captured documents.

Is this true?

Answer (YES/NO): NO